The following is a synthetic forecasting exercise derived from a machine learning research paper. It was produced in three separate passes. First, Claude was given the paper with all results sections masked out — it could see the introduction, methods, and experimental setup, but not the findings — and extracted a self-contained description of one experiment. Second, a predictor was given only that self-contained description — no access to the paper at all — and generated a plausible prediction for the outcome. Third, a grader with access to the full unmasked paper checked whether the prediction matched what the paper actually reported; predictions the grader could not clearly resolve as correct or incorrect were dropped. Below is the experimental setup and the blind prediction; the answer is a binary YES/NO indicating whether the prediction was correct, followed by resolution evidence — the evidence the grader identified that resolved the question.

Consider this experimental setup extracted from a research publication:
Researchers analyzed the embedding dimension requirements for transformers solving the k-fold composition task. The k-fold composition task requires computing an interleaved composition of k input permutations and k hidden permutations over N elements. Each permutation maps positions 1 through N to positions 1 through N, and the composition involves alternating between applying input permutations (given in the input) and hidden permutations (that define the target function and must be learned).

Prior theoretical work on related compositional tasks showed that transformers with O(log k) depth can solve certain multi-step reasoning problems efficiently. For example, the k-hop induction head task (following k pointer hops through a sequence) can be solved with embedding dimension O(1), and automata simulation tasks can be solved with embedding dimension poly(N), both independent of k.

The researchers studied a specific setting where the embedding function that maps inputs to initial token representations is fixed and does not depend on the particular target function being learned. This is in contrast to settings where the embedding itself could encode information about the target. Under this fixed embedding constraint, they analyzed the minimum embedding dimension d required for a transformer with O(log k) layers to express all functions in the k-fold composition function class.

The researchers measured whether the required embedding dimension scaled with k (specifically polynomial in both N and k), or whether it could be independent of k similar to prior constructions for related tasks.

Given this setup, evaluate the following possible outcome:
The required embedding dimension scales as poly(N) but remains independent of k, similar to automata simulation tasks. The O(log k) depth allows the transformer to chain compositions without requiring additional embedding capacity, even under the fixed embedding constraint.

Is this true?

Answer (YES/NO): NO